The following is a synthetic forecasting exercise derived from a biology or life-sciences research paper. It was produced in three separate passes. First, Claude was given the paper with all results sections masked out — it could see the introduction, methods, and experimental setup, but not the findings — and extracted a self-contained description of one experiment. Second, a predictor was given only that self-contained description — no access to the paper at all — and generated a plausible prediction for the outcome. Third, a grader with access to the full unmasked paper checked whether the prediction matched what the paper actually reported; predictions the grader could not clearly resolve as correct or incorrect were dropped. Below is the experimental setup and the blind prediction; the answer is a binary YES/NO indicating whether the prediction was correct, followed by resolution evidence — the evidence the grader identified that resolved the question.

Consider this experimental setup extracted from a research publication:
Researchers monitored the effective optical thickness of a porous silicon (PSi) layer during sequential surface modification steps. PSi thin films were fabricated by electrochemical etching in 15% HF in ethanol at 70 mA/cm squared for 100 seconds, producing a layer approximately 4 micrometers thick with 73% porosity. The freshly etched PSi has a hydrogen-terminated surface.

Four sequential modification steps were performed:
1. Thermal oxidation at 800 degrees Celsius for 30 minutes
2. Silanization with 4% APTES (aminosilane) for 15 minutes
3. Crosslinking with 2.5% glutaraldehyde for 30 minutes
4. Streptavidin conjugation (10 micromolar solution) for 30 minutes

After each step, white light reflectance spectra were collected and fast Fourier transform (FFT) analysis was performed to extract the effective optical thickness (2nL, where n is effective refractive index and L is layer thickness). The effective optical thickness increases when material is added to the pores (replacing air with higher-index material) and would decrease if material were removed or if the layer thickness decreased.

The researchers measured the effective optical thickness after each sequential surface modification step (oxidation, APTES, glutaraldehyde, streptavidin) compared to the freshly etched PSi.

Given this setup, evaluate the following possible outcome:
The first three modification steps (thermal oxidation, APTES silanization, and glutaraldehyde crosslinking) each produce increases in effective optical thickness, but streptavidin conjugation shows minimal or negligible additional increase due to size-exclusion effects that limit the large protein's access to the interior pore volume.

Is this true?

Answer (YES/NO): NO